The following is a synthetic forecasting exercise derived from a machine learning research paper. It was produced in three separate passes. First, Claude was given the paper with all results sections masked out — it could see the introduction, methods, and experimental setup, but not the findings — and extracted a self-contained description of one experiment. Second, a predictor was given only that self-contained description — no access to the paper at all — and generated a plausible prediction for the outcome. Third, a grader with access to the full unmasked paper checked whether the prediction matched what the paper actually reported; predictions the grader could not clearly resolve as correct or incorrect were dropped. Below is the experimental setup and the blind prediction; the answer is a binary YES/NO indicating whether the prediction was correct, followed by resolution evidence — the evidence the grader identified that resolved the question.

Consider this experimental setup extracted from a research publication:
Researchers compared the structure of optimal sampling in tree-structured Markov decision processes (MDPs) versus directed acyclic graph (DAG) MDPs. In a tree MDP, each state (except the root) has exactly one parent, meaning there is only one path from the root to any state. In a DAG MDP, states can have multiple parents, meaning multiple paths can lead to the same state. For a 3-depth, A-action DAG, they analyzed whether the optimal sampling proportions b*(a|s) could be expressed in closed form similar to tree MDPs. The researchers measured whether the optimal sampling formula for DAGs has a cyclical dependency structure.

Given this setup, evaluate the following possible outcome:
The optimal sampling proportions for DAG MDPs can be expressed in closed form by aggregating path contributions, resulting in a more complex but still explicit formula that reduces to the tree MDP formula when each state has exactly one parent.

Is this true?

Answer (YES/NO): NO